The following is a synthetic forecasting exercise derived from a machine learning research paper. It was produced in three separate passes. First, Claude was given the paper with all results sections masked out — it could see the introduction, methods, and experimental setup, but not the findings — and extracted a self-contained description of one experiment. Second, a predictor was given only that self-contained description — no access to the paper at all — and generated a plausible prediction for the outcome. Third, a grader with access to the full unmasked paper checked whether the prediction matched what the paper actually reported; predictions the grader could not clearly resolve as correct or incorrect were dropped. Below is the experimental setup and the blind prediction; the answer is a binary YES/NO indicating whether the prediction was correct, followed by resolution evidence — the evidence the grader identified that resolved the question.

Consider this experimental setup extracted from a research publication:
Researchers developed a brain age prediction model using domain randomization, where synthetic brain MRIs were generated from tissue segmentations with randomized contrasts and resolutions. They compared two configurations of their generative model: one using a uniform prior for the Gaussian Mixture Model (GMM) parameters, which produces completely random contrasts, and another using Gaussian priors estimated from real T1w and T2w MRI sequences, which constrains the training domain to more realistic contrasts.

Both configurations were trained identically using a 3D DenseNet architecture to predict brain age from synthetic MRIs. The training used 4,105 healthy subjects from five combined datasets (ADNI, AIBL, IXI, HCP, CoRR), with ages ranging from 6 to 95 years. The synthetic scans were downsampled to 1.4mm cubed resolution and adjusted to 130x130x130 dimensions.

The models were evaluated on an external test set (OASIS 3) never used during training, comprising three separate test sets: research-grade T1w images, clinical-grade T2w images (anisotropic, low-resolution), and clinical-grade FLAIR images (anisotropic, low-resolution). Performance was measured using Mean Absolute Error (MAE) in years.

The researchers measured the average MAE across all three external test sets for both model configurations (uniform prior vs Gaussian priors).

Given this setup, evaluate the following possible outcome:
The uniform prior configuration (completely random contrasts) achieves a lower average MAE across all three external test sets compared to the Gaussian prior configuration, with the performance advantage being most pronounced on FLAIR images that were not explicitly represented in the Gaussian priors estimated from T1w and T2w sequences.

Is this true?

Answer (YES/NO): NO